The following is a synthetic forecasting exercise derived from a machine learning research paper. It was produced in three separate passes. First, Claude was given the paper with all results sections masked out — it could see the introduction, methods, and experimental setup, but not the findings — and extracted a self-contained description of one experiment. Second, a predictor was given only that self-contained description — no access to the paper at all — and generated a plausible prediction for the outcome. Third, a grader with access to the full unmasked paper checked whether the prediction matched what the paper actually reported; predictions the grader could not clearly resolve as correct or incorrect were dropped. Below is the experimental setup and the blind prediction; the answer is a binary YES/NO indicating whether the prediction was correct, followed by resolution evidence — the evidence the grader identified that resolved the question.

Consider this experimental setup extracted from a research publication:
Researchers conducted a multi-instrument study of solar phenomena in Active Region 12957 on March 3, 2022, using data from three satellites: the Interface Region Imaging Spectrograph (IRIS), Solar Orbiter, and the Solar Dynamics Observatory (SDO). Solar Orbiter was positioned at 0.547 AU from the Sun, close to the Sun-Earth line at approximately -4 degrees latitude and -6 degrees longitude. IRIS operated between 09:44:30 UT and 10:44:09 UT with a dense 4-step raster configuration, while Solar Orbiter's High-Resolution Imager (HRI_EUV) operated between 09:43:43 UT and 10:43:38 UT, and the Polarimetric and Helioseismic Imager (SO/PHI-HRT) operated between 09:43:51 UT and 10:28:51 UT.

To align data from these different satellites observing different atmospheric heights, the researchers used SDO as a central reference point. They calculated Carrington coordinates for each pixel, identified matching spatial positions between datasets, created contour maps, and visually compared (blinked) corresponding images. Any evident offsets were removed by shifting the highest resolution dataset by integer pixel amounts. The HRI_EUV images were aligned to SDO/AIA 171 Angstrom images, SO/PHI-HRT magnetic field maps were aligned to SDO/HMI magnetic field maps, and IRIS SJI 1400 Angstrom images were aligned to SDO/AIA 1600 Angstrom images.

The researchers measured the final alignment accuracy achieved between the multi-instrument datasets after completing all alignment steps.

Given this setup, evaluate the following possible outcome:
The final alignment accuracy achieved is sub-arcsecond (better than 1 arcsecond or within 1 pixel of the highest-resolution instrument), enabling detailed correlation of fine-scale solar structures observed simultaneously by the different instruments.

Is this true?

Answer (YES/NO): YES